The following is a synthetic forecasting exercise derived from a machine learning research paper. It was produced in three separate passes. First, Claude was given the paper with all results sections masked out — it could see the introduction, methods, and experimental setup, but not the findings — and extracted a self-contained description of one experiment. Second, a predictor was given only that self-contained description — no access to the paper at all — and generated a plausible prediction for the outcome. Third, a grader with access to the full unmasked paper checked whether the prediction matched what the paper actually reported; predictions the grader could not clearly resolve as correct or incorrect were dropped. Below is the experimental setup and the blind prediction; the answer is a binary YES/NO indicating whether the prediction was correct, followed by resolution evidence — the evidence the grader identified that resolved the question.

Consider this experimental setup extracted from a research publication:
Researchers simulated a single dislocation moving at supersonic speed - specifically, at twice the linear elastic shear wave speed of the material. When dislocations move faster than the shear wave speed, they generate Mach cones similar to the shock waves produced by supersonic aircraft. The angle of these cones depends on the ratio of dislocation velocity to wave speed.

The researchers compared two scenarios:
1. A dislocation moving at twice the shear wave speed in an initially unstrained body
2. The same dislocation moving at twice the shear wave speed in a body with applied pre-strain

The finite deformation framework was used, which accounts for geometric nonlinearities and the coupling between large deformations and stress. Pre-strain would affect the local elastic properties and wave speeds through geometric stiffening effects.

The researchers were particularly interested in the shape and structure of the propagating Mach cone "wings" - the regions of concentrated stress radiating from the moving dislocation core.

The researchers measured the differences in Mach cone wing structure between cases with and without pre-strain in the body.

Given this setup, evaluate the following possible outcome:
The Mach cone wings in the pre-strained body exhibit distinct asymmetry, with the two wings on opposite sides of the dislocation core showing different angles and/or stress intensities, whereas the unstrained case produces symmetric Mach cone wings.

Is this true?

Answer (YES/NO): YES